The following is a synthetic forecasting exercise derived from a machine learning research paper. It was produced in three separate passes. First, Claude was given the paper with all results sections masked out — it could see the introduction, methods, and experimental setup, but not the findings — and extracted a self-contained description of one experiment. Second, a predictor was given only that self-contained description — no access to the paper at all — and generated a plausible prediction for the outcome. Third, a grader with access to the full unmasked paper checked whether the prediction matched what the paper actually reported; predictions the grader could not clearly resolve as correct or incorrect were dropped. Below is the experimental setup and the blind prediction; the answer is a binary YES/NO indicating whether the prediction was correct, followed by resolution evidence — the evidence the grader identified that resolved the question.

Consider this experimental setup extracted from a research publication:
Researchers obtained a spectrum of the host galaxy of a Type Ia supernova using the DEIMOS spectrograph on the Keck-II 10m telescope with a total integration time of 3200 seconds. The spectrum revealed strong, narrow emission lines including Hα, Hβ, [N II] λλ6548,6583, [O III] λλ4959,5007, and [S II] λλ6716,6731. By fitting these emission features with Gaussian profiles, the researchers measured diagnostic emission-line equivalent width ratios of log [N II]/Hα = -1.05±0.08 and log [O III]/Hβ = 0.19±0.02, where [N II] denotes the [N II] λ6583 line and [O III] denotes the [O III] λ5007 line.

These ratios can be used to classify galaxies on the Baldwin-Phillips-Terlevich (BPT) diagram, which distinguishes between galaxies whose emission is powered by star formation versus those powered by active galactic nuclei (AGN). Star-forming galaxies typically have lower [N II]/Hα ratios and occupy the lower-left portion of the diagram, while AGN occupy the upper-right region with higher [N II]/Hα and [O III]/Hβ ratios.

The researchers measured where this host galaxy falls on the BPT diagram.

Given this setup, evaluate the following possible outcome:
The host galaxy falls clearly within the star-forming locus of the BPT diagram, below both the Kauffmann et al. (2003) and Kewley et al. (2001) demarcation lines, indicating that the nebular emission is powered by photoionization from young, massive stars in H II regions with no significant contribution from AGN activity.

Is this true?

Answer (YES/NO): YES